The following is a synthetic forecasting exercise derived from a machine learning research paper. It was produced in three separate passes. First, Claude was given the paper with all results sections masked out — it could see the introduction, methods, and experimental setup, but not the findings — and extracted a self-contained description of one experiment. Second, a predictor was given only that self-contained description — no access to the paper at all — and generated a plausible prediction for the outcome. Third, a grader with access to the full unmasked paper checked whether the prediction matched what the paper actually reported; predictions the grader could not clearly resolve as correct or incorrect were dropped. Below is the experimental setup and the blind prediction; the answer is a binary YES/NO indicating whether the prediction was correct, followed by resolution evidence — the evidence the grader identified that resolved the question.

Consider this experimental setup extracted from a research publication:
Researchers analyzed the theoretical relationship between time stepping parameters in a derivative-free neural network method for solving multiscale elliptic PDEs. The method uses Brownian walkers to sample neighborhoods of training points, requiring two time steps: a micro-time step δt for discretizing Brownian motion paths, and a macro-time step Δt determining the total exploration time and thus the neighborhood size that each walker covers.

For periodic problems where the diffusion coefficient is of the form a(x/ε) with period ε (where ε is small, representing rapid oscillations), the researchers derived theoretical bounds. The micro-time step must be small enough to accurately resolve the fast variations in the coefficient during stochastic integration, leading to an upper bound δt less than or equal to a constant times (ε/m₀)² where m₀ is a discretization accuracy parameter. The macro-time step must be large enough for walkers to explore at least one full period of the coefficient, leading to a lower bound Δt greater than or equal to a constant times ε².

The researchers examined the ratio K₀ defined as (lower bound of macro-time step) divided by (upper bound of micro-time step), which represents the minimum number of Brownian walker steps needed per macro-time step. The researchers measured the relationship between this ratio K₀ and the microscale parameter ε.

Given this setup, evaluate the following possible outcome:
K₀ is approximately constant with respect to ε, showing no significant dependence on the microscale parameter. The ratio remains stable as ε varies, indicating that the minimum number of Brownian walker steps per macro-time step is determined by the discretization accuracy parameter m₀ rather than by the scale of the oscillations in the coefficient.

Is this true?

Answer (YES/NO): YES